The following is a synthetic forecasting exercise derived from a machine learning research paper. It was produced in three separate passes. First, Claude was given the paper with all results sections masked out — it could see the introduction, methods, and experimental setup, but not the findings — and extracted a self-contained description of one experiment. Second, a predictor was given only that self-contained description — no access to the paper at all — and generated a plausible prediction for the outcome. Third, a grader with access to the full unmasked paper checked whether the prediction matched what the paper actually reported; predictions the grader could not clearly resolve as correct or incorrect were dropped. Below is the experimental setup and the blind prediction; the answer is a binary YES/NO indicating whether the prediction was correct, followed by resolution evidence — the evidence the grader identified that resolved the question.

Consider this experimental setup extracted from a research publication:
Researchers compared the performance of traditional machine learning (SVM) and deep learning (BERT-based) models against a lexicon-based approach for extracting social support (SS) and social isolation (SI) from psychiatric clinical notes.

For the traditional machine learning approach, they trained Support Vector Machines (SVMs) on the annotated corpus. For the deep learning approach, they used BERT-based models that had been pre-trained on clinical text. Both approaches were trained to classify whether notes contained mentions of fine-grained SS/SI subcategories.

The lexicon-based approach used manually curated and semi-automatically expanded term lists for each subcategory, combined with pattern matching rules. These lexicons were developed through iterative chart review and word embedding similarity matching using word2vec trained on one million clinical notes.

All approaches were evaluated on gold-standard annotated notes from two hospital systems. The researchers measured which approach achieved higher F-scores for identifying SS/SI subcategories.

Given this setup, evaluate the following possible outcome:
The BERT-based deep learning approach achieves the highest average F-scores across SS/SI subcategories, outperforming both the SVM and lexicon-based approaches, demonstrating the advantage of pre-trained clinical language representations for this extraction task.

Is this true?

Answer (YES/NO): NO